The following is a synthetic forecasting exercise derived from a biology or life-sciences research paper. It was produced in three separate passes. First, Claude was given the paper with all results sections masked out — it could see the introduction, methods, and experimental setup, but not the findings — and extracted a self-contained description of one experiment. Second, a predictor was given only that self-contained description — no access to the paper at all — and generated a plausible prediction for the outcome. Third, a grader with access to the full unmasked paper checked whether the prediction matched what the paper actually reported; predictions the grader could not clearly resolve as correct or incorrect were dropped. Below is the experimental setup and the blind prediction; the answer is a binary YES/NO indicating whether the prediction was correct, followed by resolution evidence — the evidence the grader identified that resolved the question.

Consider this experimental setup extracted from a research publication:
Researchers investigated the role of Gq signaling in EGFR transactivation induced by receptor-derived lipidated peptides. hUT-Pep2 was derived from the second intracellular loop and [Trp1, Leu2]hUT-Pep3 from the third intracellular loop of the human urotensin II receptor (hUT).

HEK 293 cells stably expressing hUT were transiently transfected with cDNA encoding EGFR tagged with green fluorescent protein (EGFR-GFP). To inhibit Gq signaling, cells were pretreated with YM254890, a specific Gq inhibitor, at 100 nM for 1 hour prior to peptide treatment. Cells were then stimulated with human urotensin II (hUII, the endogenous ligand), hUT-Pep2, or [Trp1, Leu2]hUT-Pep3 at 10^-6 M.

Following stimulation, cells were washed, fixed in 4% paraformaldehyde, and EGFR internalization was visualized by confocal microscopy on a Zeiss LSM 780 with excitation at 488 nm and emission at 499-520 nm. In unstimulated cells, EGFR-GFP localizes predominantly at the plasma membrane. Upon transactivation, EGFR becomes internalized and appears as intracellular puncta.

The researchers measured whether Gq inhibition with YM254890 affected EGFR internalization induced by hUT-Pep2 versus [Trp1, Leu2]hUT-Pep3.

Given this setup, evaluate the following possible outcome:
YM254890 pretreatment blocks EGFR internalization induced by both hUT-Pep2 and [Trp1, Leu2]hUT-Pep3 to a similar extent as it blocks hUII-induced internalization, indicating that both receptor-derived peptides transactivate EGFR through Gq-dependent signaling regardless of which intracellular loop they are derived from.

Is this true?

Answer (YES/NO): YES